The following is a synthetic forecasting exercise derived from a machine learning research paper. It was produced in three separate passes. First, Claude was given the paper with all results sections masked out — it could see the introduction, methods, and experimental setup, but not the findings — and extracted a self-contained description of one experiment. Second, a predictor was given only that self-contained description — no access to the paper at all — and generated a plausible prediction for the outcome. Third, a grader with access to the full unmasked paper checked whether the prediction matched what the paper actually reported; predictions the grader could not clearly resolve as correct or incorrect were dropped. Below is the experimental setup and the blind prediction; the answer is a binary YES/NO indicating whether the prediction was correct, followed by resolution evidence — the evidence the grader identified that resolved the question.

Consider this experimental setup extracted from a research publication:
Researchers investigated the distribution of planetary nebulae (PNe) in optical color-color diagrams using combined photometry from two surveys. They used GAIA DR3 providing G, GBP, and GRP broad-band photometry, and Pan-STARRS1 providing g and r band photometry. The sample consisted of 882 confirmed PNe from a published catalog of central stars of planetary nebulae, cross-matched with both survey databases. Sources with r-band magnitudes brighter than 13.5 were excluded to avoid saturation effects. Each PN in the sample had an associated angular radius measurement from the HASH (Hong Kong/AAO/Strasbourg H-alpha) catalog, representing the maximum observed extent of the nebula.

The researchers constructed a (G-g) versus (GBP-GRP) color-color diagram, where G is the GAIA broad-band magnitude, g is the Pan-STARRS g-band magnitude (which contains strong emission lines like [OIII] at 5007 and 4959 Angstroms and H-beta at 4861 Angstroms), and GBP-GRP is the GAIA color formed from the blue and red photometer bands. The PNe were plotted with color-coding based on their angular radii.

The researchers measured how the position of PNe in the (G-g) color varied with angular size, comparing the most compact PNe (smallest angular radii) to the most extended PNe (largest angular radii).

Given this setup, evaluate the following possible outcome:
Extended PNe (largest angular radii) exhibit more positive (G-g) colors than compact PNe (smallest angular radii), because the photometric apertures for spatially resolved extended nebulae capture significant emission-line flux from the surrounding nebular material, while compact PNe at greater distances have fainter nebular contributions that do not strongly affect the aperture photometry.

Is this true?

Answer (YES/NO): NO